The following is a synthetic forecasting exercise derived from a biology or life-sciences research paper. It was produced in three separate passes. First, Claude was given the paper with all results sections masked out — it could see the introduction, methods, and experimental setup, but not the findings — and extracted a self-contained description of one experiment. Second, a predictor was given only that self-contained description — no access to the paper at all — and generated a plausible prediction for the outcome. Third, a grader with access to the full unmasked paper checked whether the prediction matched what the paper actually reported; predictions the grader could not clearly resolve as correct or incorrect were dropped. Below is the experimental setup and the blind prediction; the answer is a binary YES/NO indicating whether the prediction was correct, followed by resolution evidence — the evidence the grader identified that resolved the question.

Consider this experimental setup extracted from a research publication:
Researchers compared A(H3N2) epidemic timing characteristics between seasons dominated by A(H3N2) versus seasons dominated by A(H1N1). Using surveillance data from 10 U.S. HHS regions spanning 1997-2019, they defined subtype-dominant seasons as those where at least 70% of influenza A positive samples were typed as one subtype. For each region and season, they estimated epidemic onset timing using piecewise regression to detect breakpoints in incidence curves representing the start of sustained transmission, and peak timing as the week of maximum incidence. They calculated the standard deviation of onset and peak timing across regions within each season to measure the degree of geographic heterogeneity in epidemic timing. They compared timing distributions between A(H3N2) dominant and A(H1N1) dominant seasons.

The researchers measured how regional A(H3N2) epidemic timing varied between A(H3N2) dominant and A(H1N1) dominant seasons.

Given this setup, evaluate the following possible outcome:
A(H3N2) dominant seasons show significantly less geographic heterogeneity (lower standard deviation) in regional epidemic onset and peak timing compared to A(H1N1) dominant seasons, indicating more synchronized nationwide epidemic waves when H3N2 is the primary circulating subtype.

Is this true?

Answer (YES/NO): YES